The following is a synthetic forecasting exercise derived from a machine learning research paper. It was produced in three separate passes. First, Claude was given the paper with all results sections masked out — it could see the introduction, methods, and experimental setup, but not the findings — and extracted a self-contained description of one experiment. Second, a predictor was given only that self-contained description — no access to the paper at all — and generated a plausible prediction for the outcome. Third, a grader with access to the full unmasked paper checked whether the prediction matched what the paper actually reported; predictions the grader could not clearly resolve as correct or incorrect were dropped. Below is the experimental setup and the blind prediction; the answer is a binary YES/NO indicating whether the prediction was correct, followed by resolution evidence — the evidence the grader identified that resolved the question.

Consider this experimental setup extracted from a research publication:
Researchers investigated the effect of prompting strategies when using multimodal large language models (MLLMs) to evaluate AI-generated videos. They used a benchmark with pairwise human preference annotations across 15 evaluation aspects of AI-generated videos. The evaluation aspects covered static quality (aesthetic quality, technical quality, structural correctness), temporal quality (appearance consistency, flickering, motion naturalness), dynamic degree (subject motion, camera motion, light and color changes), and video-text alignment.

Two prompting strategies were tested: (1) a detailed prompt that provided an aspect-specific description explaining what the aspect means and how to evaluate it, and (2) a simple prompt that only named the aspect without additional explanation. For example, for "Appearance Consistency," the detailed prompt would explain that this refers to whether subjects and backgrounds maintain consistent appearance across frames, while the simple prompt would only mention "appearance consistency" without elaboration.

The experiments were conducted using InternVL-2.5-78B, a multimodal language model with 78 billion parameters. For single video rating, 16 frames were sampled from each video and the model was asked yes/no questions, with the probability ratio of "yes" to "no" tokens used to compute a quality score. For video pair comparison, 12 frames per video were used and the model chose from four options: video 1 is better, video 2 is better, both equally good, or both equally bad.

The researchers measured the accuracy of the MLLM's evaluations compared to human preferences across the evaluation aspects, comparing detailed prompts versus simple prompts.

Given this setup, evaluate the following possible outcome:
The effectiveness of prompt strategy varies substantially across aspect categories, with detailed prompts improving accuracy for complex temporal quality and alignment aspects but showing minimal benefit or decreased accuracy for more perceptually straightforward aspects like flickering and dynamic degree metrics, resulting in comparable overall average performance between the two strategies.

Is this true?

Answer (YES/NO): NO